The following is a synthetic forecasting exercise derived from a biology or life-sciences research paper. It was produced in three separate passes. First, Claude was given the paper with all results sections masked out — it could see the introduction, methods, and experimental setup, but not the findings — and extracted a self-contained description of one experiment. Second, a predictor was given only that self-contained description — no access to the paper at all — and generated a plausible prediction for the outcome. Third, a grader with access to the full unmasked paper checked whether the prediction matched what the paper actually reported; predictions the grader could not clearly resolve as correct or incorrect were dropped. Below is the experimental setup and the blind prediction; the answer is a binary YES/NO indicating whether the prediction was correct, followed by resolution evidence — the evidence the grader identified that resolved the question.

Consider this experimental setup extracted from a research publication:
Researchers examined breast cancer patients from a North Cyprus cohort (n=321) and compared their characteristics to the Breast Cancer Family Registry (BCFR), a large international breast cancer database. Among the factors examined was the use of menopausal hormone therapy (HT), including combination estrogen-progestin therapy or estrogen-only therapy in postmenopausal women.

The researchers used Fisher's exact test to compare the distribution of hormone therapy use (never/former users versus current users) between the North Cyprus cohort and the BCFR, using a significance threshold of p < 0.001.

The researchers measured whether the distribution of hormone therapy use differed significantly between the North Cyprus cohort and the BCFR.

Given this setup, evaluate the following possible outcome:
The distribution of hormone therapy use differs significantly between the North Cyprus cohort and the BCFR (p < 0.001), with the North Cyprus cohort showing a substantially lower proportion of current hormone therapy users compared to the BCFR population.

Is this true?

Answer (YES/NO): NO